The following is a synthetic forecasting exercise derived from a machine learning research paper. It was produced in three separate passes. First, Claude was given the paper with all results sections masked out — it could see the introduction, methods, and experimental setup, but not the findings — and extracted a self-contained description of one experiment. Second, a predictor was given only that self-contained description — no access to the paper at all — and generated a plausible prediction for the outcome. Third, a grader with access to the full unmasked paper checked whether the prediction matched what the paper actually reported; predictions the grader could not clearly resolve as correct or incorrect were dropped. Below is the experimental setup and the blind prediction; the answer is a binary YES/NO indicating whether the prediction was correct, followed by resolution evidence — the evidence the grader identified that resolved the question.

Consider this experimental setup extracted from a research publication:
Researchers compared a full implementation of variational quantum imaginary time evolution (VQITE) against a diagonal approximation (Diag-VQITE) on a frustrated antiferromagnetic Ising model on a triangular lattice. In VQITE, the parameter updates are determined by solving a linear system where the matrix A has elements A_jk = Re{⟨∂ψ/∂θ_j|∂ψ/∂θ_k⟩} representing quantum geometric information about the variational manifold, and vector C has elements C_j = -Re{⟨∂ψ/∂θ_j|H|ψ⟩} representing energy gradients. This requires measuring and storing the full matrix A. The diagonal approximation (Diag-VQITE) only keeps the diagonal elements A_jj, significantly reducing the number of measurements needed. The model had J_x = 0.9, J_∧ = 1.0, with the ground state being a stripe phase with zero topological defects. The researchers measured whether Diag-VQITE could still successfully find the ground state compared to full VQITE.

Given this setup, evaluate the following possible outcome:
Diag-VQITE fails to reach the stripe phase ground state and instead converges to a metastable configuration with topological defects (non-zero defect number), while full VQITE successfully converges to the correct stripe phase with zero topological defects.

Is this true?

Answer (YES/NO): NO